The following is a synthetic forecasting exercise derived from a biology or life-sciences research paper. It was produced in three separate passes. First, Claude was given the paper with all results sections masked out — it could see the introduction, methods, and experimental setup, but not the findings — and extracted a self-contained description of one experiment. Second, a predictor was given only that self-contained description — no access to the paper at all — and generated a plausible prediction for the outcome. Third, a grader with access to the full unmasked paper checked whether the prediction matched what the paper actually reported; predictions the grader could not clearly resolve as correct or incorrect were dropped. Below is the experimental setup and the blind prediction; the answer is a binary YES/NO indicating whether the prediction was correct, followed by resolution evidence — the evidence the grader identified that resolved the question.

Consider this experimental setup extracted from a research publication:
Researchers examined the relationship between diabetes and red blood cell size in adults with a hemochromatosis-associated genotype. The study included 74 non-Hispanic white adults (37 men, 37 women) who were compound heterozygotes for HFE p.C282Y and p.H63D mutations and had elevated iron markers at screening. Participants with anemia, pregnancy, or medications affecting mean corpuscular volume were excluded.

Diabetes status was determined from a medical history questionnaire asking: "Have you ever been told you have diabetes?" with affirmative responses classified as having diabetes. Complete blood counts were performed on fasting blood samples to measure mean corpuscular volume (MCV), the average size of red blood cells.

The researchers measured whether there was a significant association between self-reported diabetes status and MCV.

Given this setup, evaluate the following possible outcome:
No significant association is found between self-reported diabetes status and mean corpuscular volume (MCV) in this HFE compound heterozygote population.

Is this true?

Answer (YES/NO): YES